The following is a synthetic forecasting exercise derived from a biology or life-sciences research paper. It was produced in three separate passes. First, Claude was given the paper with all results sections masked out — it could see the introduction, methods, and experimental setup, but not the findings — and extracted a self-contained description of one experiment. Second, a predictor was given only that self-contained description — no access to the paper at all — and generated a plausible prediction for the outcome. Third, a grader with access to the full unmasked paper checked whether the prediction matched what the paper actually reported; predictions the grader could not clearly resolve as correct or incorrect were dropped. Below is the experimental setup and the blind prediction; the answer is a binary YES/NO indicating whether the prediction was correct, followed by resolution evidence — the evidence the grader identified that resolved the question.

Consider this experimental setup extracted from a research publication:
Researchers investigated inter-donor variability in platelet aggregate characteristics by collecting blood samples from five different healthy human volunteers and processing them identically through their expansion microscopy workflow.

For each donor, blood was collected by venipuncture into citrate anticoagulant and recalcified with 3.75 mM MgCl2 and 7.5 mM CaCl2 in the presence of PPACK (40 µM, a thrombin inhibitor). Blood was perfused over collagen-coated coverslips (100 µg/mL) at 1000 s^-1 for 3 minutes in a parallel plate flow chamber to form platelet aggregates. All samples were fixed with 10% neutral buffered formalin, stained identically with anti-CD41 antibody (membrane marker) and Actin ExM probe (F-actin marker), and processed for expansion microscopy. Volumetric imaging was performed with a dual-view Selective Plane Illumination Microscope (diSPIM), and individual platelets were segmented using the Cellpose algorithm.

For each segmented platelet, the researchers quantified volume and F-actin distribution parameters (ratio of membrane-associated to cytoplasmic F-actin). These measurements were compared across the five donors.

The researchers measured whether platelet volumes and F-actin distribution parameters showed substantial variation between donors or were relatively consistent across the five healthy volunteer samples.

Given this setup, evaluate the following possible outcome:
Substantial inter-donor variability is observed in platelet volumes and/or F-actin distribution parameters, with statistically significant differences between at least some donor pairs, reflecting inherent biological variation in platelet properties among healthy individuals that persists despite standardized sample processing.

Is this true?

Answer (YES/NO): NO